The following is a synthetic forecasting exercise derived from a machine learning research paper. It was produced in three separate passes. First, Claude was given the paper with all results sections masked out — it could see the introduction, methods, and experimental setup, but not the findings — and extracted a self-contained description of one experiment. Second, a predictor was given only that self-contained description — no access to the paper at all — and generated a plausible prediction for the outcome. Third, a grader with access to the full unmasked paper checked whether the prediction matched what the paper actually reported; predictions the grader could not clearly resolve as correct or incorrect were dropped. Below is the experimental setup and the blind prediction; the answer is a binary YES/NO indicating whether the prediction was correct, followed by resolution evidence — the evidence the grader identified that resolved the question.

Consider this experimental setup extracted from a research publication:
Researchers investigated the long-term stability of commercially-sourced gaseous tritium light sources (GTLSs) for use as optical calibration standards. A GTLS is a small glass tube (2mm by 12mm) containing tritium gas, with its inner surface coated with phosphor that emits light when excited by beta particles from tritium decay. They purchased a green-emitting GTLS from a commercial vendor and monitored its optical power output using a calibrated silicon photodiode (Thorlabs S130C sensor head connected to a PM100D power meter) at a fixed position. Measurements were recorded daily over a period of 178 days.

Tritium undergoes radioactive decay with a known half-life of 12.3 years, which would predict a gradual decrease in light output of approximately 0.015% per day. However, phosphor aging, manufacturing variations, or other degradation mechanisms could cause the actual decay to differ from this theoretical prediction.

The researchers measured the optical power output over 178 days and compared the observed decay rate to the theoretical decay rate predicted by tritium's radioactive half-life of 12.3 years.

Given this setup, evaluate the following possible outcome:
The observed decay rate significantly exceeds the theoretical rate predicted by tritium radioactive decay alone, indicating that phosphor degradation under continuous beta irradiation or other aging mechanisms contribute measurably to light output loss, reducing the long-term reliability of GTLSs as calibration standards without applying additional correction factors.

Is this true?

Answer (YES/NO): NO